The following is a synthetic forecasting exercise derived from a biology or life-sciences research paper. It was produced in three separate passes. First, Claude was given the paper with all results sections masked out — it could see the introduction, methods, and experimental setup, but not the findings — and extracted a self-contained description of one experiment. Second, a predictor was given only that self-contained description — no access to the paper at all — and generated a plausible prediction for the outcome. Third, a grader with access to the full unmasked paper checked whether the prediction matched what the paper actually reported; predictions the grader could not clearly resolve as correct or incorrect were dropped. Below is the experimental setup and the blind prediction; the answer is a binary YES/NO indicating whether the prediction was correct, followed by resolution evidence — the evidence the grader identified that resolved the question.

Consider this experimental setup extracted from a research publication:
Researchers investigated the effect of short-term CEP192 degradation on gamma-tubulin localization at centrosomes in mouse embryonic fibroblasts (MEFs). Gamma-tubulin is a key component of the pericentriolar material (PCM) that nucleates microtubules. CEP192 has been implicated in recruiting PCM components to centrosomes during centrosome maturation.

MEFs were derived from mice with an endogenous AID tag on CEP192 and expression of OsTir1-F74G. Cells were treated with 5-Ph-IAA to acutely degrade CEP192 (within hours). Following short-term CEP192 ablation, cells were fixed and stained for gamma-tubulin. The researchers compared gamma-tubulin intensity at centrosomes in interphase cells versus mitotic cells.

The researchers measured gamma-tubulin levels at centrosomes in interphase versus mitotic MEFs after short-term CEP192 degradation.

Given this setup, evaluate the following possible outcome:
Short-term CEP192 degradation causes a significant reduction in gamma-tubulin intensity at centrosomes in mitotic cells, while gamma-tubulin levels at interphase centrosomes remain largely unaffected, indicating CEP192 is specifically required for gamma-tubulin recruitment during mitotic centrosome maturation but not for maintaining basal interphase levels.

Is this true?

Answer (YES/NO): YES